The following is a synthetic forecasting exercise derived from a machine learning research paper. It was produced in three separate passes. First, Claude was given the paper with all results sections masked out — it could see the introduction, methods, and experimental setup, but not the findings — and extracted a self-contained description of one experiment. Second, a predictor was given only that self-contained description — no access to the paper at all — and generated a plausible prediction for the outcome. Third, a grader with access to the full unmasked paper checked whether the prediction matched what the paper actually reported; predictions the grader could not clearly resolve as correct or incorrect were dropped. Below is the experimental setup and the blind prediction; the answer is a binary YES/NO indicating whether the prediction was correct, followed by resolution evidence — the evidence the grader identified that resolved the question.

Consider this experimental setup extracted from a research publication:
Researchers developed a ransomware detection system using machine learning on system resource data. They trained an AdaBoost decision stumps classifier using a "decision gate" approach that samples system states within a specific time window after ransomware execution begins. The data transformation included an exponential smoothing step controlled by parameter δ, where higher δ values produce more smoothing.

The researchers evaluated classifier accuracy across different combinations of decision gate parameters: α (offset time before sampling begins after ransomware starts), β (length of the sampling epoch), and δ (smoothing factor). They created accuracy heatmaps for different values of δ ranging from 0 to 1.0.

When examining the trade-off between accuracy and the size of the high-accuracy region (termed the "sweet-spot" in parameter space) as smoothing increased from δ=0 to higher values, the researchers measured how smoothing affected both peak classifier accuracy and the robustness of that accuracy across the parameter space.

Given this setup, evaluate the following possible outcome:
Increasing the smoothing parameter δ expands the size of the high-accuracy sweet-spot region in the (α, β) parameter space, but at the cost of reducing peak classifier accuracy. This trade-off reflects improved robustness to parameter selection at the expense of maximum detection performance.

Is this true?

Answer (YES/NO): YES